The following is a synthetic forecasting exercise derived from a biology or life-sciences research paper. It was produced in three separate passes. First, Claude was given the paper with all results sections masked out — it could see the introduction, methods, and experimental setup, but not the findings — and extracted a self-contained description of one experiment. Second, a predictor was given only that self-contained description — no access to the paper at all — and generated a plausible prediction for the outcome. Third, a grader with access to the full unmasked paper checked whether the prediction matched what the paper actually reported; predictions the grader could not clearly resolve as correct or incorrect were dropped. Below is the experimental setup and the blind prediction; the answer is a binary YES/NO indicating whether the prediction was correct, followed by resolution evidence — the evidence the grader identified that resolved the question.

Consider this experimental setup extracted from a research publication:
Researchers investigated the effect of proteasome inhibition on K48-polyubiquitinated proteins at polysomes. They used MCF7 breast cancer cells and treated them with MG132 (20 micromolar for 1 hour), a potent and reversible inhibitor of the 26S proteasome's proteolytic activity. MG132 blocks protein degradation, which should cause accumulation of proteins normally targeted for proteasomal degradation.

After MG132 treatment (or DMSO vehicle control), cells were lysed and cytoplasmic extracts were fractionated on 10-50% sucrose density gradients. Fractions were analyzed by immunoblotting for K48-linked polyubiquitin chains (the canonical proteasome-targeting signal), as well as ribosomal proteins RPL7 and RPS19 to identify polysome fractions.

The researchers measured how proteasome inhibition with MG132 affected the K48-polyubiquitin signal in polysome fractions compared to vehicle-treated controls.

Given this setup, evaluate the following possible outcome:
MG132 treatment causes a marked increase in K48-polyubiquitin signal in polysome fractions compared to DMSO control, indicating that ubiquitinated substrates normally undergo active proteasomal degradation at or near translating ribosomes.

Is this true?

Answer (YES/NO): YES